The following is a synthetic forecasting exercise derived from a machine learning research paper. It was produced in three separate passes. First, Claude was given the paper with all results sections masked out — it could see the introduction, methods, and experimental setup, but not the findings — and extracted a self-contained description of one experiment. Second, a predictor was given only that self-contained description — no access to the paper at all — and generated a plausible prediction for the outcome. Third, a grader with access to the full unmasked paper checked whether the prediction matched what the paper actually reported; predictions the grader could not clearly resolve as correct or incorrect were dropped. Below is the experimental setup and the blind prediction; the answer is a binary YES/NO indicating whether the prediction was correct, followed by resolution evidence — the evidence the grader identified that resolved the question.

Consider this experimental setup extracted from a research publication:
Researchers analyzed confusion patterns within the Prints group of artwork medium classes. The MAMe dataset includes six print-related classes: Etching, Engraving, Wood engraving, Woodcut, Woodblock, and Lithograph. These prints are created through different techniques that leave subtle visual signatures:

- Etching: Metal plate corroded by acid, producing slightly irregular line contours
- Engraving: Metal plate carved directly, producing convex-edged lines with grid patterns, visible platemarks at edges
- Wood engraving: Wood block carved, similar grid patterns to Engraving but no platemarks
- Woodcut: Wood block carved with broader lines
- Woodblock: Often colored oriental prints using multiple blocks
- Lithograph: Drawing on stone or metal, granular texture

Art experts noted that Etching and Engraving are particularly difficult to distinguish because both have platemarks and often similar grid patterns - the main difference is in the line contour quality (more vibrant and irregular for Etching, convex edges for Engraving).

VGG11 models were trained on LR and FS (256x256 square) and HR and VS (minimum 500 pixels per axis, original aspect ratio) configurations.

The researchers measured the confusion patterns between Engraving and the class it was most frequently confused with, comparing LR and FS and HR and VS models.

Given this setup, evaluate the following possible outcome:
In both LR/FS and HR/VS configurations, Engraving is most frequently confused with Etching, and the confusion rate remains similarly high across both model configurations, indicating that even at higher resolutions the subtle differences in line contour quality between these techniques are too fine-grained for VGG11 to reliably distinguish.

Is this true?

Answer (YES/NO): NO